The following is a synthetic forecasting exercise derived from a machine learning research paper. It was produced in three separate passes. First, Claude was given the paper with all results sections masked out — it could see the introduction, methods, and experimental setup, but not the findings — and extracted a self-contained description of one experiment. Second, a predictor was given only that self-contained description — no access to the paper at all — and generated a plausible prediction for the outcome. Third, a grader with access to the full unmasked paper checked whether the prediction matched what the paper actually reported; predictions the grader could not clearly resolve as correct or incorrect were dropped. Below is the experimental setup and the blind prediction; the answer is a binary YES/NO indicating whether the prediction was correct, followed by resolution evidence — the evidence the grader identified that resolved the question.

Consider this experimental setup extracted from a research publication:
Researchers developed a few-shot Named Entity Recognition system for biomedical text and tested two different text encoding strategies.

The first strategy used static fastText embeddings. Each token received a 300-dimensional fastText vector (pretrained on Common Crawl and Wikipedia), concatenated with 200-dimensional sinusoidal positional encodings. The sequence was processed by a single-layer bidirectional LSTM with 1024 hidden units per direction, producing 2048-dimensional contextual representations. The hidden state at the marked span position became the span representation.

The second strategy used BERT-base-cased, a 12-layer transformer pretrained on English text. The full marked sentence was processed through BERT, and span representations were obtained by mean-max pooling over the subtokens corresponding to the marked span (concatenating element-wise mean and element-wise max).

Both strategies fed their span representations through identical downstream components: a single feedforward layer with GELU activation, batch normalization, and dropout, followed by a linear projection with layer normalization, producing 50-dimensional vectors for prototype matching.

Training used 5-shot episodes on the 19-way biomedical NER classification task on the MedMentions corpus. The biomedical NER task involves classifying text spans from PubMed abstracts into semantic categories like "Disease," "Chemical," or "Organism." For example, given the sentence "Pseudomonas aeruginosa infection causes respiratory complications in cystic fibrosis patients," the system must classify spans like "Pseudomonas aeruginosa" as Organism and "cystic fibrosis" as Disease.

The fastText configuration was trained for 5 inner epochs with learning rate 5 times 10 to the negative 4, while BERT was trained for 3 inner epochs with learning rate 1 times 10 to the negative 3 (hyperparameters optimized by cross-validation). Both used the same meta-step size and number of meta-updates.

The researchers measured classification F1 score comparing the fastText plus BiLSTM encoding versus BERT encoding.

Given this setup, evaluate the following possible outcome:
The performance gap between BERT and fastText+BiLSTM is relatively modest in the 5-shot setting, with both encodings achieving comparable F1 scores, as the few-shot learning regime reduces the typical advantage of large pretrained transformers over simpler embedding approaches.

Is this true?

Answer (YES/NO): YES